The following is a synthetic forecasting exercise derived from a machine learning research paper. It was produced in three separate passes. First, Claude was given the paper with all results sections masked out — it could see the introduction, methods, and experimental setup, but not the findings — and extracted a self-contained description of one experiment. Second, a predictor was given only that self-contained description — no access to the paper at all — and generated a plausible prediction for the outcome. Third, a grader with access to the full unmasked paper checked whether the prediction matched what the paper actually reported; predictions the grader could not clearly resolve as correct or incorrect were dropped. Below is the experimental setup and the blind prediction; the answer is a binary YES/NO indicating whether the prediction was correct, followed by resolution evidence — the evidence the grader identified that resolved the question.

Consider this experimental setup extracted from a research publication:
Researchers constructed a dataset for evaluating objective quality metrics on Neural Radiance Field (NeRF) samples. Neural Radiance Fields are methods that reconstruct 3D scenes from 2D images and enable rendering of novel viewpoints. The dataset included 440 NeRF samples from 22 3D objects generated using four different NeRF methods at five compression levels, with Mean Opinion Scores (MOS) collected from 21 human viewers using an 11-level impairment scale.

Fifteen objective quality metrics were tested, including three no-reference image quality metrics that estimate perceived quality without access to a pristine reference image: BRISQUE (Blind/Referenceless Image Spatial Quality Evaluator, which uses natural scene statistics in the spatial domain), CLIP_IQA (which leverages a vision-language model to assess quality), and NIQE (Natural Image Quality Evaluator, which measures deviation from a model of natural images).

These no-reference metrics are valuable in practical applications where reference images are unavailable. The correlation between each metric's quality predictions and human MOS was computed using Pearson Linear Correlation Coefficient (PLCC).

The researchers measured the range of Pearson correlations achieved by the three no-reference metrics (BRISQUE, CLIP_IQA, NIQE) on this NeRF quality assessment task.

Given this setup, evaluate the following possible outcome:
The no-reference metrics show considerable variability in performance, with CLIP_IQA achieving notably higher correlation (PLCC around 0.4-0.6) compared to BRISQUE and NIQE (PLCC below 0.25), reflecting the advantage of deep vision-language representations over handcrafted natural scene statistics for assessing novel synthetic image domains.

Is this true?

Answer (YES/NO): NO